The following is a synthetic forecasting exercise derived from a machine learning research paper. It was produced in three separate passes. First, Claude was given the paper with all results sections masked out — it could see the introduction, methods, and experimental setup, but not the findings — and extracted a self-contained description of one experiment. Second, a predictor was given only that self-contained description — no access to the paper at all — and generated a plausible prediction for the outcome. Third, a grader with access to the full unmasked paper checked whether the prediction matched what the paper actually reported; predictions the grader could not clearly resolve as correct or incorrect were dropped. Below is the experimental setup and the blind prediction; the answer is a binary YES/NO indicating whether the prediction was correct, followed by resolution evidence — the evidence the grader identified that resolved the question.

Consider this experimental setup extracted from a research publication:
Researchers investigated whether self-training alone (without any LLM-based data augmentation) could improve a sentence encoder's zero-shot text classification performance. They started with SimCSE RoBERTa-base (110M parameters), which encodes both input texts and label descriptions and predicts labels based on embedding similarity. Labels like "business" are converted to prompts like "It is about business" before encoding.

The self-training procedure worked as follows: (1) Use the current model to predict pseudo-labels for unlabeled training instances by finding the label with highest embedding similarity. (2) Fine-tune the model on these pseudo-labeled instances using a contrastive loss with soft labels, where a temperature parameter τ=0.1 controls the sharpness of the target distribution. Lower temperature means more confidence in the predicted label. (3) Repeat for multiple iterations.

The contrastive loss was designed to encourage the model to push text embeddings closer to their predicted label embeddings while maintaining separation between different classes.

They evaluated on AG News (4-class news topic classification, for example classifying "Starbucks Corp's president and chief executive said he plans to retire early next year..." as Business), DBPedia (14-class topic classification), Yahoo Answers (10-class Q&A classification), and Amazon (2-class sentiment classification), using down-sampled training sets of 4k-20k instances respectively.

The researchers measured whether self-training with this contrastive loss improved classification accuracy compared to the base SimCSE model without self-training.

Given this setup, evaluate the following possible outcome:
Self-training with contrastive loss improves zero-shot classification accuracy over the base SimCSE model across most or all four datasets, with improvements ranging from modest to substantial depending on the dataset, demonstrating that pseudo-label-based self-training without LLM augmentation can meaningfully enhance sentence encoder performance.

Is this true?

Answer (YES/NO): YES